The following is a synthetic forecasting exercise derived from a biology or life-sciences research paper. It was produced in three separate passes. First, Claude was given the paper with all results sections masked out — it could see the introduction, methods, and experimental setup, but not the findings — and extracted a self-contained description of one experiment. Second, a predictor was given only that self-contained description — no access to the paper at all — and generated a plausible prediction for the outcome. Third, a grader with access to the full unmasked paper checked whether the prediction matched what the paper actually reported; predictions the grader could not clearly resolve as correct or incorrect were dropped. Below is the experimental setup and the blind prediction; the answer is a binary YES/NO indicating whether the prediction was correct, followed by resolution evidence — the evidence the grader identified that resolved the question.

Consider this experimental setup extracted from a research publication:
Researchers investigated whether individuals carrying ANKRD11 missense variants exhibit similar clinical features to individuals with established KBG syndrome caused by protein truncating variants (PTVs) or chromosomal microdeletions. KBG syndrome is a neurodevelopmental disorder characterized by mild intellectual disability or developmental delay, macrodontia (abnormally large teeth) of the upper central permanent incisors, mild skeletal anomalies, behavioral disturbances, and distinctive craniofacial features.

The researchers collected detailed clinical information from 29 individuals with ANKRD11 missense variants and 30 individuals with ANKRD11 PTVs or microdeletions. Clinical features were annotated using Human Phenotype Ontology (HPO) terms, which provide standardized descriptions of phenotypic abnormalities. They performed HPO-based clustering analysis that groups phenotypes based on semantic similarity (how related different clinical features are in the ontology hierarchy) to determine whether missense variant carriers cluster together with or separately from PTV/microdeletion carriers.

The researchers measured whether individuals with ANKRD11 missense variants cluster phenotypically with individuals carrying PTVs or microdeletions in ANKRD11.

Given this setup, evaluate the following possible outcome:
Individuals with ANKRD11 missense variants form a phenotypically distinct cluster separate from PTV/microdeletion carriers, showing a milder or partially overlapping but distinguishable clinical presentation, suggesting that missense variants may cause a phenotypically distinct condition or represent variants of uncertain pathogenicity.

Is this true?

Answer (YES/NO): NO